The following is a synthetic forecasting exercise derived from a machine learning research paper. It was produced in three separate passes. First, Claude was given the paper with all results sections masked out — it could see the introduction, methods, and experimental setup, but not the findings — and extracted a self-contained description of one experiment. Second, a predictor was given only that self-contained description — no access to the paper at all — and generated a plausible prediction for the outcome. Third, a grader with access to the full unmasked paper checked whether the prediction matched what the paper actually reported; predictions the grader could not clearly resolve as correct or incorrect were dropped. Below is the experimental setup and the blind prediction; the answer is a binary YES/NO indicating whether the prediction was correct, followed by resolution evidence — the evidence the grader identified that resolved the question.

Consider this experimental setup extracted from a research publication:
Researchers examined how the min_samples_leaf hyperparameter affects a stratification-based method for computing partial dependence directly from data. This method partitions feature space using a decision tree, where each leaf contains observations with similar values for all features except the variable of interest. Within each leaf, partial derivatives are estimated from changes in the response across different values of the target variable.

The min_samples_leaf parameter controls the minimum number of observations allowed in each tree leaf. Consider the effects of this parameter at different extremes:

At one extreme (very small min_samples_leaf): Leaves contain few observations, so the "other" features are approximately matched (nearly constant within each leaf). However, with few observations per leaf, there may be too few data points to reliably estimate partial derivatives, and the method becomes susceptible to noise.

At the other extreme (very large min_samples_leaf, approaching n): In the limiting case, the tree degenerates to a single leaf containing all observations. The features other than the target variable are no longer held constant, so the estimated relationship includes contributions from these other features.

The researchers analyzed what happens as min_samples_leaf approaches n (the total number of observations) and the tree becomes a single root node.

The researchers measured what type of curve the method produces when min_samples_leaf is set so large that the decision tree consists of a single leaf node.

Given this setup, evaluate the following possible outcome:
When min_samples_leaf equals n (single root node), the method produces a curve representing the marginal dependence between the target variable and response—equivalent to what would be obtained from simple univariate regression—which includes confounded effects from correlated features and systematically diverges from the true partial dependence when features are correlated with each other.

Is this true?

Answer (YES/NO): NO